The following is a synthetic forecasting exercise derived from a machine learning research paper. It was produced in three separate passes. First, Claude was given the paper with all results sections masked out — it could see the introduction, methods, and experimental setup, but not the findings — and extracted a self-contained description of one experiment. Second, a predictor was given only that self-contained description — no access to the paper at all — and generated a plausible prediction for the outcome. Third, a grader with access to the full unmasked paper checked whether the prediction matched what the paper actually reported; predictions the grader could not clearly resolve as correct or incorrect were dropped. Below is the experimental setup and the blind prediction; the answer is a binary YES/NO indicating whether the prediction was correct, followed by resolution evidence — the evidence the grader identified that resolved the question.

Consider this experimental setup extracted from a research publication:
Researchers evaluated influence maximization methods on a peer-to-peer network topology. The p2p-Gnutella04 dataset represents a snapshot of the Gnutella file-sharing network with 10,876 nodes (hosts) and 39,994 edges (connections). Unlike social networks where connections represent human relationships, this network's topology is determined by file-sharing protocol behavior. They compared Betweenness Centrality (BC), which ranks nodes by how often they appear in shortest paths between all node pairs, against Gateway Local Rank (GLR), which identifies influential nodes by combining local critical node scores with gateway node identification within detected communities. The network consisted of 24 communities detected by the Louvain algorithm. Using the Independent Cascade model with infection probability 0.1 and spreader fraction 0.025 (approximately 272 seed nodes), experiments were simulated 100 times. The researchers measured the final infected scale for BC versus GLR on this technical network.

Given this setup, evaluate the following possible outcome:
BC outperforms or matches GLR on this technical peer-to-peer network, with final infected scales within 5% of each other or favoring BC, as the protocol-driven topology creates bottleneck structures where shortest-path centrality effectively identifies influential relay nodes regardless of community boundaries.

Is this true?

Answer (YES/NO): YES